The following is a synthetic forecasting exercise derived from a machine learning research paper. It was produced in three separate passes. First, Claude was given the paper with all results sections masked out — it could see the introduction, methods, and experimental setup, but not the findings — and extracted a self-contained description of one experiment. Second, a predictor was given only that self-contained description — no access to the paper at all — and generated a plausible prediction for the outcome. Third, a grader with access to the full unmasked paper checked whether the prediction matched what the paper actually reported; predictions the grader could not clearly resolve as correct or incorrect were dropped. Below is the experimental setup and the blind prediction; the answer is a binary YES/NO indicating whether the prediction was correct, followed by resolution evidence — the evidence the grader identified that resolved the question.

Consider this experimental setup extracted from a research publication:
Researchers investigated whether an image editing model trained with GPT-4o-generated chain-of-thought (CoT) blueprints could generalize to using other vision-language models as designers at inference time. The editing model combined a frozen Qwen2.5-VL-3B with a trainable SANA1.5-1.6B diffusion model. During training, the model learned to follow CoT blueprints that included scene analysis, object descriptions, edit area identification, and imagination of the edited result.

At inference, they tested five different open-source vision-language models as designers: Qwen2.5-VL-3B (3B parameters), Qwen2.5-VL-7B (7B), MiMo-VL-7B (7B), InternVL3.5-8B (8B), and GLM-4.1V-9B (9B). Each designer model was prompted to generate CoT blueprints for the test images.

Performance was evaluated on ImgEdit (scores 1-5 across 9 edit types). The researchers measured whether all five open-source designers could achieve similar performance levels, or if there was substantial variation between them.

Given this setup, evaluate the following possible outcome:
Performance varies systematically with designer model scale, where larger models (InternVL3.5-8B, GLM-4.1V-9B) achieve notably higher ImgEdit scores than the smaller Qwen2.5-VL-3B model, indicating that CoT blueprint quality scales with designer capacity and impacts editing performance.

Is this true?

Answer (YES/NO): NO